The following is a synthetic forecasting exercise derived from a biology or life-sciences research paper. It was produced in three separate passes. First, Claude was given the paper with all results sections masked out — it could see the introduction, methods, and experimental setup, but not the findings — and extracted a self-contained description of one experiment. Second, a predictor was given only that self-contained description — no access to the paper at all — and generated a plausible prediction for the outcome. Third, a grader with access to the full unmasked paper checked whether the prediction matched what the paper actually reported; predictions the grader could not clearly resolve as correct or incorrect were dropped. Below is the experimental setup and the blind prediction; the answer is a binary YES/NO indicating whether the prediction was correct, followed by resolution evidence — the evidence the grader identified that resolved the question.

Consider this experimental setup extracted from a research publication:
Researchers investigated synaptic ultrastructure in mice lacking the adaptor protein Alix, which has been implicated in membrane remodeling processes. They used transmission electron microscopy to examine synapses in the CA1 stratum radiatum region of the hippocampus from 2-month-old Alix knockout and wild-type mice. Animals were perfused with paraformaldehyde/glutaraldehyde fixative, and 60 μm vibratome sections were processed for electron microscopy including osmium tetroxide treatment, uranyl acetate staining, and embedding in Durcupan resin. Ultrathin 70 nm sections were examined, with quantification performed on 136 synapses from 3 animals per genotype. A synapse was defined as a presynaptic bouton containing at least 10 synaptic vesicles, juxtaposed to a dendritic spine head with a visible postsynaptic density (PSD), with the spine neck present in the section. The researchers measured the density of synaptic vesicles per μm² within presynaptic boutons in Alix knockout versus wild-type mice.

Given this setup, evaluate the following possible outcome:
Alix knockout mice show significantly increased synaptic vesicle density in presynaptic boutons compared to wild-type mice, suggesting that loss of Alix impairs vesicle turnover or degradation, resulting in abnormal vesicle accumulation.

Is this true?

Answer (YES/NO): NO